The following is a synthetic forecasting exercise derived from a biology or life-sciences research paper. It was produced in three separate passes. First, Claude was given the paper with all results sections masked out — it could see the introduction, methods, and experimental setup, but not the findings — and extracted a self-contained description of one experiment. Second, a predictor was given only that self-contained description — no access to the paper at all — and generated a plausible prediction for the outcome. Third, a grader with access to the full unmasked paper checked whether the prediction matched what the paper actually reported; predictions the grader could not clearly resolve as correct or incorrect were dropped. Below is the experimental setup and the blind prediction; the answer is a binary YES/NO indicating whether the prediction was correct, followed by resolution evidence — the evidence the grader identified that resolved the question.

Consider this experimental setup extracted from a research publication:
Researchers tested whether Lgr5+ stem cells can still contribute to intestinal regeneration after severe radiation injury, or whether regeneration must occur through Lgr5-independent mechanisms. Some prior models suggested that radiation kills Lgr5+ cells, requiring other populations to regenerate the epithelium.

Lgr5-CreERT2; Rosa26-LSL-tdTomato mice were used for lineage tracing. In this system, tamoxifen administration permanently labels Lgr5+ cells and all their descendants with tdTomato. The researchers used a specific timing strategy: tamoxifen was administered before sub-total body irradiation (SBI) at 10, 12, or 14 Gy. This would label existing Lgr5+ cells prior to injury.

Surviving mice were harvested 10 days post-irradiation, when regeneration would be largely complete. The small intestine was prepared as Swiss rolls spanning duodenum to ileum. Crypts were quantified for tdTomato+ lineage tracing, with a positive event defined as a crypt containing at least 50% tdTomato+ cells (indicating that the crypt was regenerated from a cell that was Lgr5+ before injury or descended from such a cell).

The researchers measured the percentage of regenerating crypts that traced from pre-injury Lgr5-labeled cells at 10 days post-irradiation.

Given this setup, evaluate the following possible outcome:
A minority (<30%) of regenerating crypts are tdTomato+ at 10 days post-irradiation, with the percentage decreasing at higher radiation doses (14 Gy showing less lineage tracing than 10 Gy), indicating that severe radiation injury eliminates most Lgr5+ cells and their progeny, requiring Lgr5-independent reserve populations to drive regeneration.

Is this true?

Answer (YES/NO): NO